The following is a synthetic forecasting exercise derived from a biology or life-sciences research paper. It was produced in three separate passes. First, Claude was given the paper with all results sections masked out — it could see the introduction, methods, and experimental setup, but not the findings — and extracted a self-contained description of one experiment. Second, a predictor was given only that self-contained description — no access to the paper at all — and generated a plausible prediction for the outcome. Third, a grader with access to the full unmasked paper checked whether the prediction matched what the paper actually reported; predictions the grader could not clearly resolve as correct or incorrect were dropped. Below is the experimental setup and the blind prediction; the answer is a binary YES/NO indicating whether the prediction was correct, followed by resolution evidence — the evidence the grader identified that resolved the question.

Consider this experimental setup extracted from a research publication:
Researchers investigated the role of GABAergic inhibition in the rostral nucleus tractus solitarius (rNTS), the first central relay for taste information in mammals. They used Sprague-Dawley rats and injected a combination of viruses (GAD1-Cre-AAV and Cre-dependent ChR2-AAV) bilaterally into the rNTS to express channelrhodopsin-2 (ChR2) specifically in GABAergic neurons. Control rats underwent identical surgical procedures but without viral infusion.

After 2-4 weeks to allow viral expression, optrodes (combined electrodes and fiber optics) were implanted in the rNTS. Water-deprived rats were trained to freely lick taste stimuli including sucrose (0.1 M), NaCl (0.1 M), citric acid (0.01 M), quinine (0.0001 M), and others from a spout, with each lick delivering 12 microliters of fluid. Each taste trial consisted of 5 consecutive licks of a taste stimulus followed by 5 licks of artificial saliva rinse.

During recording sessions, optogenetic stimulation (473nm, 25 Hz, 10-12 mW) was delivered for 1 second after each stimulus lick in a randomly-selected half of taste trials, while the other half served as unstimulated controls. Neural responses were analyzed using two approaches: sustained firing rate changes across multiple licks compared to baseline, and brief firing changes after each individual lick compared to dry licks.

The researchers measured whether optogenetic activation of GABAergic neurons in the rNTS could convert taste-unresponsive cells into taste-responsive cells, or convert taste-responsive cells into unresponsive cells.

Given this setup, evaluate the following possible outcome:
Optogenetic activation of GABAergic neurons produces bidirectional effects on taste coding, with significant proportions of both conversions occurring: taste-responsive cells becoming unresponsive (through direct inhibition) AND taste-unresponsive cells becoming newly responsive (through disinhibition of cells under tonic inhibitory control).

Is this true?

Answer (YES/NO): NO